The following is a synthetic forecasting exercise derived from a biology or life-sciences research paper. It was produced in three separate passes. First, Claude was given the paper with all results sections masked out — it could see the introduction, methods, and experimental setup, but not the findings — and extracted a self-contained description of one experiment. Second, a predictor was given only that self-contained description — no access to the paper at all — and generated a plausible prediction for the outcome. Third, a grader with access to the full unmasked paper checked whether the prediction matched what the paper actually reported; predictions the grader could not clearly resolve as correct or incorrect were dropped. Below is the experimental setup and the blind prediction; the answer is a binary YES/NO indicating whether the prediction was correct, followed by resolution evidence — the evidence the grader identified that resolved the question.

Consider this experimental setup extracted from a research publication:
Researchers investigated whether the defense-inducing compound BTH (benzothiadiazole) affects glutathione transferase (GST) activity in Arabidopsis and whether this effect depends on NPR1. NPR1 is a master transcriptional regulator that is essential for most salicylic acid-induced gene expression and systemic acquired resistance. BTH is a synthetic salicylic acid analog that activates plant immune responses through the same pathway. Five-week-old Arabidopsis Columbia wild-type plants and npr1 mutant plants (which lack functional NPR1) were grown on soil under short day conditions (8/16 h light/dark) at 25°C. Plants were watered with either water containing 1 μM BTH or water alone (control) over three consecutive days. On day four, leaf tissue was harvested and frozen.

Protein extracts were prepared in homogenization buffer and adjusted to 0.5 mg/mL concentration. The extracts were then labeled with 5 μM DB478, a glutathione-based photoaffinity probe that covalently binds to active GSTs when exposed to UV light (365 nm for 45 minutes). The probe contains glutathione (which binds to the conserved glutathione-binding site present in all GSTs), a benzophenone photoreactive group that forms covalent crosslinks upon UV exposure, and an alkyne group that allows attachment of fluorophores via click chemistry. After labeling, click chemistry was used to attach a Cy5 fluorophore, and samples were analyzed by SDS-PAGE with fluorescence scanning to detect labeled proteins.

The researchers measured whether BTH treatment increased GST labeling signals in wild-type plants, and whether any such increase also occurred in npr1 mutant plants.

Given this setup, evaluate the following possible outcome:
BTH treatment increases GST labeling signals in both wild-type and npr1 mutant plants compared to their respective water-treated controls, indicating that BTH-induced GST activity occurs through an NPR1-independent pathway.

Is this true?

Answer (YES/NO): YES